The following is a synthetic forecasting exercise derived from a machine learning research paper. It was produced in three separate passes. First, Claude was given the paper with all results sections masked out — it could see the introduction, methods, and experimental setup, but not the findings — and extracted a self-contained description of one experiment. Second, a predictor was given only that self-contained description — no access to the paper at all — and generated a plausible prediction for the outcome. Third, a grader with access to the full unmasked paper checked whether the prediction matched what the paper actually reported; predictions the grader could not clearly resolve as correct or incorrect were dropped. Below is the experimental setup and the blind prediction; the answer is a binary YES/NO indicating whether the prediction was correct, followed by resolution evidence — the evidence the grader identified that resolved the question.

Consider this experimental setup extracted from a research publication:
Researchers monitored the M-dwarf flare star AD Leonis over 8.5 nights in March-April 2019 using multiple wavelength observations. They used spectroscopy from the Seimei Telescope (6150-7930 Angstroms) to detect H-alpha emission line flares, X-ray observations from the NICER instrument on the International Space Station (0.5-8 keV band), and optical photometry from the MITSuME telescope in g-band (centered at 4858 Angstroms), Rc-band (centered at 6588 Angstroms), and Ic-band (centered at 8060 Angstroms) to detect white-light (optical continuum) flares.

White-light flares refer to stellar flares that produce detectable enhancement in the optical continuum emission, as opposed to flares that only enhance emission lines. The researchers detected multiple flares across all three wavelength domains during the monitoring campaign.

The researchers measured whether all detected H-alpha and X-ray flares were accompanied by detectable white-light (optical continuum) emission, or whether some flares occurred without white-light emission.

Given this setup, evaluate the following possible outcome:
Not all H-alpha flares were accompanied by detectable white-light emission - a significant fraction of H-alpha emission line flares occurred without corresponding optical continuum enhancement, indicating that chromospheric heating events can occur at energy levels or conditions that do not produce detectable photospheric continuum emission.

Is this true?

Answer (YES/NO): YES